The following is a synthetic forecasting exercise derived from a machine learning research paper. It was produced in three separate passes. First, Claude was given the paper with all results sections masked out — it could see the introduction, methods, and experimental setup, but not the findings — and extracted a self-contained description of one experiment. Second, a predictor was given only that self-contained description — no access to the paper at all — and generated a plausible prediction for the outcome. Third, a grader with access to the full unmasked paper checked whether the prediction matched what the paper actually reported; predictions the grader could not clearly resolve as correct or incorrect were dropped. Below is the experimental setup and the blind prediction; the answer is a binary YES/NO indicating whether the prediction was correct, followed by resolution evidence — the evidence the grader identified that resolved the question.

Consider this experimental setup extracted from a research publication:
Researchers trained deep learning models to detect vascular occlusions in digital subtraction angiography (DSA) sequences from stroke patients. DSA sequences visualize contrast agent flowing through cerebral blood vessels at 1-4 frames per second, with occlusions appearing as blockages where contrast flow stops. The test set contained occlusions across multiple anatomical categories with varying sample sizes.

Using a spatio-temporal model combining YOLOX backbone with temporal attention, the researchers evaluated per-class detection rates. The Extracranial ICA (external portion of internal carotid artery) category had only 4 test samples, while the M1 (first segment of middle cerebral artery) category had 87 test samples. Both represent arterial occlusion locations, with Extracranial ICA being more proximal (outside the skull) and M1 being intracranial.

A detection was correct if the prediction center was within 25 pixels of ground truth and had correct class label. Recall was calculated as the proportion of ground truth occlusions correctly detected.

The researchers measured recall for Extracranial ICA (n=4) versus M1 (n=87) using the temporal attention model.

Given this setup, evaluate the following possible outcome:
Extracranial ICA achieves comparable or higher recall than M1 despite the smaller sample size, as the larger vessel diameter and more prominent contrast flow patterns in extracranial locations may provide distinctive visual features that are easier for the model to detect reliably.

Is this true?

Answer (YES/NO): YES